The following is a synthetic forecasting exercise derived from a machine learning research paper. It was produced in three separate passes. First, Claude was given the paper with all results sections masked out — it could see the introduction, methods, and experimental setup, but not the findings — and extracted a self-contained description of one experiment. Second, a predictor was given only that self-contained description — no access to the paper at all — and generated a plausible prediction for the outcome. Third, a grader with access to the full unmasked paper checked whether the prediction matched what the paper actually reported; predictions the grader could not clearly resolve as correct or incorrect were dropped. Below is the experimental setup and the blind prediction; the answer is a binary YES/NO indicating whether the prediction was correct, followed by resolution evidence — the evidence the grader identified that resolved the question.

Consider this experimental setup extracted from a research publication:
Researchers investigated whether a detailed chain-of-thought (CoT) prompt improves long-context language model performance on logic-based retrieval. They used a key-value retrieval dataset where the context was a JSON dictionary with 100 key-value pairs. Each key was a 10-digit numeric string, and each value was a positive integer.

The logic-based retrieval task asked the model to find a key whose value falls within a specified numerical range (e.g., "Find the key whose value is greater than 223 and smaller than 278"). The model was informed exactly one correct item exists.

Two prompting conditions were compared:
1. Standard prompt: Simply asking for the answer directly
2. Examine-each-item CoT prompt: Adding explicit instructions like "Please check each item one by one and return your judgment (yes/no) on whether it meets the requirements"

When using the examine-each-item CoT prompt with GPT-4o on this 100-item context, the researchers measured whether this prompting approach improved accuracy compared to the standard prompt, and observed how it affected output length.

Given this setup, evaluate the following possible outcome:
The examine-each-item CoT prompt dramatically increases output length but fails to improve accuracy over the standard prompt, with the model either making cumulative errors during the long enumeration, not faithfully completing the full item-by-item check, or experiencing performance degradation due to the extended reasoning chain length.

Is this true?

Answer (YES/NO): NO